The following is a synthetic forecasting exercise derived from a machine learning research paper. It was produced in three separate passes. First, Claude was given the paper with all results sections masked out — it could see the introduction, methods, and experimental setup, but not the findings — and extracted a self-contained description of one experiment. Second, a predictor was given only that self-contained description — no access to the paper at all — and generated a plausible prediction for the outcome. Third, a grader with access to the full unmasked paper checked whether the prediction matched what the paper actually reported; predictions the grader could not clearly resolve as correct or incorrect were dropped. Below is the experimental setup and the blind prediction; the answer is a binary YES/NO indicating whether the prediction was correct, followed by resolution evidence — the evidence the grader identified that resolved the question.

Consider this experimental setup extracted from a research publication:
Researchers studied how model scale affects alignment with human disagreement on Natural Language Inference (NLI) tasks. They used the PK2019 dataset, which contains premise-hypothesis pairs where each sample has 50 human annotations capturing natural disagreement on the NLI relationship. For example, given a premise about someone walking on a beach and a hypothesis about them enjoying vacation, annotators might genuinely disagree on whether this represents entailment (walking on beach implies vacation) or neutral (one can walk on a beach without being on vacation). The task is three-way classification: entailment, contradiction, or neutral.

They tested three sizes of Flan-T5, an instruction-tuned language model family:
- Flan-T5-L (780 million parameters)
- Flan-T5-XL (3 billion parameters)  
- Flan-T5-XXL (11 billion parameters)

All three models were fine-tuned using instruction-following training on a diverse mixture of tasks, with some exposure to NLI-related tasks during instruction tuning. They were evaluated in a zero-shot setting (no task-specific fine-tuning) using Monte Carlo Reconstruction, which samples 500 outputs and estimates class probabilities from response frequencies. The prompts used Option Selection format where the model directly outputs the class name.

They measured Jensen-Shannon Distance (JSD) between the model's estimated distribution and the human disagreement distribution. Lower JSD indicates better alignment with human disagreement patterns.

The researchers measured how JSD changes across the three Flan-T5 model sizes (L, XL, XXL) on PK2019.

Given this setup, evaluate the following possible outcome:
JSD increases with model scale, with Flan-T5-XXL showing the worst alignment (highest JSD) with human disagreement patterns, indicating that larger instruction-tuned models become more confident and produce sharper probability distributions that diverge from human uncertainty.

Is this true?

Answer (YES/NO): NO